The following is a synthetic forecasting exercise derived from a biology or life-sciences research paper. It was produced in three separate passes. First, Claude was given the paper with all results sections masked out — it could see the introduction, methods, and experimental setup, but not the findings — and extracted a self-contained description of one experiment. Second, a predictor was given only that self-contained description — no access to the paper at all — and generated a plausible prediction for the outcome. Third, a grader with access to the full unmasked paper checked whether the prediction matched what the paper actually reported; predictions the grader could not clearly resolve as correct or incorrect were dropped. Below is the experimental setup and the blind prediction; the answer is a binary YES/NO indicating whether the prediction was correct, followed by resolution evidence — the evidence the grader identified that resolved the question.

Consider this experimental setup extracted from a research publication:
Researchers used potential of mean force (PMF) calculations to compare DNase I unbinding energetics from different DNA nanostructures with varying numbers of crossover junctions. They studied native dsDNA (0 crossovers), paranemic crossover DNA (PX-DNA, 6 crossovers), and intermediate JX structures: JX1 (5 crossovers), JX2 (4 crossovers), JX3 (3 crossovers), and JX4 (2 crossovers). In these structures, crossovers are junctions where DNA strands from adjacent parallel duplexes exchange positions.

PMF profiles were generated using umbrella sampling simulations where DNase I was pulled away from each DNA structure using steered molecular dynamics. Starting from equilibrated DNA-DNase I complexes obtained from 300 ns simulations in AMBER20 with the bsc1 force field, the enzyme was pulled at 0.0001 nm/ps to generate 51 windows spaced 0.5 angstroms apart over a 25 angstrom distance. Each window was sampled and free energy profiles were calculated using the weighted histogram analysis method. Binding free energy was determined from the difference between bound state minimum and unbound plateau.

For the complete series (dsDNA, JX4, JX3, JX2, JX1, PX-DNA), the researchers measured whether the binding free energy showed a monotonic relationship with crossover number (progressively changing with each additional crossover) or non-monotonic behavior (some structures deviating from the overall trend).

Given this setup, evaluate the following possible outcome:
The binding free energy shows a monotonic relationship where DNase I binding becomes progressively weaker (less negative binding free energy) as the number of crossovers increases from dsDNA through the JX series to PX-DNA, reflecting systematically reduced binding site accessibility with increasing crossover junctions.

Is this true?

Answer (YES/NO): YES